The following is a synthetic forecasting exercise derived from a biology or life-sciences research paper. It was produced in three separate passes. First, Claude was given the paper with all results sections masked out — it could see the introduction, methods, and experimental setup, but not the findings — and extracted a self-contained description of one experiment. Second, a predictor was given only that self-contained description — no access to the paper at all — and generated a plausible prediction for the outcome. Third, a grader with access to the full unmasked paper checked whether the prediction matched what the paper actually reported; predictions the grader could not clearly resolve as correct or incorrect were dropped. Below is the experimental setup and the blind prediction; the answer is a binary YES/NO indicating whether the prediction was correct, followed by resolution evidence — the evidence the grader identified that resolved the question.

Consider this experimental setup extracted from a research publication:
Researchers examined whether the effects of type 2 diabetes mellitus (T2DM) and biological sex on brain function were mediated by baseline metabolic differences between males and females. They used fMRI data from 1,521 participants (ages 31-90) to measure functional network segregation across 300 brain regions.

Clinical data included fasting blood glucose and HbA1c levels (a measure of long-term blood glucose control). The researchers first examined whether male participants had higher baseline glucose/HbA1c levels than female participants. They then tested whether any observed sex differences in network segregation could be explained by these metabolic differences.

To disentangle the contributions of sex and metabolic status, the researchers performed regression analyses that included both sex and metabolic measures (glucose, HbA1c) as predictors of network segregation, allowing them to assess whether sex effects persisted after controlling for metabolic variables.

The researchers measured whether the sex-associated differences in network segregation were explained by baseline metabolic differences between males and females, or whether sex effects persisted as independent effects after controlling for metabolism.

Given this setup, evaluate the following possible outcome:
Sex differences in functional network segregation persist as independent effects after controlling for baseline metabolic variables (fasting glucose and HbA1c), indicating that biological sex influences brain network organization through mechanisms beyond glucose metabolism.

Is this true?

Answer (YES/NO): YES